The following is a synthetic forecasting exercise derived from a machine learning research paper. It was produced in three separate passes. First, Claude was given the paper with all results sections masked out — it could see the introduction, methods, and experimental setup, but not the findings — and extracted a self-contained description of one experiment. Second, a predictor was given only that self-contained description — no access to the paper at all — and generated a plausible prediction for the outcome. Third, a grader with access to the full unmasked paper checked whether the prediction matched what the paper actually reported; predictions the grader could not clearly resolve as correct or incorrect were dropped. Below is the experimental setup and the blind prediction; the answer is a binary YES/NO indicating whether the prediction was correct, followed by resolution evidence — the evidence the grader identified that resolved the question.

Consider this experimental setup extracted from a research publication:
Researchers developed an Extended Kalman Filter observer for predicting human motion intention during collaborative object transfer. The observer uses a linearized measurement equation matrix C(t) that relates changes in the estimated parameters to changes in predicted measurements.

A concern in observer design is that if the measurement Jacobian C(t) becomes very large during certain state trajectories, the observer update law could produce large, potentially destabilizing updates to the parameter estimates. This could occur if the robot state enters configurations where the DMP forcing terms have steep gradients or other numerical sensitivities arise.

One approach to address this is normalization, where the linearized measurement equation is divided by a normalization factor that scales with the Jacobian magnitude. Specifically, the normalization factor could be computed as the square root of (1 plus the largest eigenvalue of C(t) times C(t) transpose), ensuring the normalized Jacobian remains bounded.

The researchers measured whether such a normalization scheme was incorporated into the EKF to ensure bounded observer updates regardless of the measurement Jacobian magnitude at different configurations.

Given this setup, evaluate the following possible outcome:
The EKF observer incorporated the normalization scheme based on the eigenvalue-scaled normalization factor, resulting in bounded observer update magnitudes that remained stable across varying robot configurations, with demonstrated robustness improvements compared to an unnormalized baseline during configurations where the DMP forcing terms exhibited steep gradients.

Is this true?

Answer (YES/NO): NO